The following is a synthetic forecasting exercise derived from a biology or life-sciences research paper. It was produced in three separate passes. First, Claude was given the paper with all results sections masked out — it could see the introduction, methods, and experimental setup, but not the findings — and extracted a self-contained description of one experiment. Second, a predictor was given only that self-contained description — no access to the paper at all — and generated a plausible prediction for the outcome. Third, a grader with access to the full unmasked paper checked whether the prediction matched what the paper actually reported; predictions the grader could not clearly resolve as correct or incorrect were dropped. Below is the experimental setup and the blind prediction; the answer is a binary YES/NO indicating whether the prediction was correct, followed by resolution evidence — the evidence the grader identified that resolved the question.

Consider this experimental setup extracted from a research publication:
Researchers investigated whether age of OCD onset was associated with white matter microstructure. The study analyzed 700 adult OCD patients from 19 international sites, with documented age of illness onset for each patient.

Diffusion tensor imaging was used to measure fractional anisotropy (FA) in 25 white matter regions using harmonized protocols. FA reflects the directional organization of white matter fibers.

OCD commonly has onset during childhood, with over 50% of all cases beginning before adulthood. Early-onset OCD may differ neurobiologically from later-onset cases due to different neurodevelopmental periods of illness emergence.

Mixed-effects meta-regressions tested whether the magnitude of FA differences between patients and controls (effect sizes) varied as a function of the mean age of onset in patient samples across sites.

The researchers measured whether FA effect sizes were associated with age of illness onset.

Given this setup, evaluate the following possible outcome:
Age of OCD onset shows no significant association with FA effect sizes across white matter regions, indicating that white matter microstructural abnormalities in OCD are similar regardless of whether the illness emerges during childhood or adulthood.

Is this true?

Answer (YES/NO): NO